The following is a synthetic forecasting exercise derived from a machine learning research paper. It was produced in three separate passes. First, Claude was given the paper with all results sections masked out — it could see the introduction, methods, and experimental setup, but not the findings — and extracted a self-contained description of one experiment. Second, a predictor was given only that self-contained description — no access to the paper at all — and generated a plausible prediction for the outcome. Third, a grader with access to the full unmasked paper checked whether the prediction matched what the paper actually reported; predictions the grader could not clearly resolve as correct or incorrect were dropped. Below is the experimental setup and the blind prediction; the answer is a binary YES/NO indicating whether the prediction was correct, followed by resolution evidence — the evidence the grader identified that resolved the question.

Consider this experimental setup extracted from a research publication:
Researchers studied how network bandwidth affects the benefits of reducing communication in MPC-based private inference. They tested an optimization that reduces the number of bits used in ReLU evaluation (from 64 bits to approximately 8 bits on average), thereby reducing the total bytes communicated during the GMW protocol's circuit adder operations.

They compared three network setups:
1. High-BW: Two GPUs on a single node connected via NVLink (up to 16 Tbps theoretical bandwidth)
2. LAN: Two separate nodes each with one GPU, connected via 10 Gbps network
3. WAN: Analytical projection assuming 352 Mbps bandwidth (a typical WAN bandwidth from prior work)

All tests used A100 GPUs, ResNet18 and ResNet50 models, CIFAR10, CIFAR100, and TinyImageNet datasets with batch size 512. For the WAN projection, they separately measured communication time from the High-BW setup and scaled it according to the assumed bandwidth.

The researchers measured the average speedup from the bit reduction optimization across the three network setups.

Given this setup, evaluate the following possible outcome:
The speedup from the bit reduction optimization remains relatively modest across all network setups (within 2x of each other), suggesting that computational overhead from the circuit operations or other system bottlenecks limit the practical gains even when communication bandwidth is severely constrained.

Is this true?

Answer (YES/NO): NO